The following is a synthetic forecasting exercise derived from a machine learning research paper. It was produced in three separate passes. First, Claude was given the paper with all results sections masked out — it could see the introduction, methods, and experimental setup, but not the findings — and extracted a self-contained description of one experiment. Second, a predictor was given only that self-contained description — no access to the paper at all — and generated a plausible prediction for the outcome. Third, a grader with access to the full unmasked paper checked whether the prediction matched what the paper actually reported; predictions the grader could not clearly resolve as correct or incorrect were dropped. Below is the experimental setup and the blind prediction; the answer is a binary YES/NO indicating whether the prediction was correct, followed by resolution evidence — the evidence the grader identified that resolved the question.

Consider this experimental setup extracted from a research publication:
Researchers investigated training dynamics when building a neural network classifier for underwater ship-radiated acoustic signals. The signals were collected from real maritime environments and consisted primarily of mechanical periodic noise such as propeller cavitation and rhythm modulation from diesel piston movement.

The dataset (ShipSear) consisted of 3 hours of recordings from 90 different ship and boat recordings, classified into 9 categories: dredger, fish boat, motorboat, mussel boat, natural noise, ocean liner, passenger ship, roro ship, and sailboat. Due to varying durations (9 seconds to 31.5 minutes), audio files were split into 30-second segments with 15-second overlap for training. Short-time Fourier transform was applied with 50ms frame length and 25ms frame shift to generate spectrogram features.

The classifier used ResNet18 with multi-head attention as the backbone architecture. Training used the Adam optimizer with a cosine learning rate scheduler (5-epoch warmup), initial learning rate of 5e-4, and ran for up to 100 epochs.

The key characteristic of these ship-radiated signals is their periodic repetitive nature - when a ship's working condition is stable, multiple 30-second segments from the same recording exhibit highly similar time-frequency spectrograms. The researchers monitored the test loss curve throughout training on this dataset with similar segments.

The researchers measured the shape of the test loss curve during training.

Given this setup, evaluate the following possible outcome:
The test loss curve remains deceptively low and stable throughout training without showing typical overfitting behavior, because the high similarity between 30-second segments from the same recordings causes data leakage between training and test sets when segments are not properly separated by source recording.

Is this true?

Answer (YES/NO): NO